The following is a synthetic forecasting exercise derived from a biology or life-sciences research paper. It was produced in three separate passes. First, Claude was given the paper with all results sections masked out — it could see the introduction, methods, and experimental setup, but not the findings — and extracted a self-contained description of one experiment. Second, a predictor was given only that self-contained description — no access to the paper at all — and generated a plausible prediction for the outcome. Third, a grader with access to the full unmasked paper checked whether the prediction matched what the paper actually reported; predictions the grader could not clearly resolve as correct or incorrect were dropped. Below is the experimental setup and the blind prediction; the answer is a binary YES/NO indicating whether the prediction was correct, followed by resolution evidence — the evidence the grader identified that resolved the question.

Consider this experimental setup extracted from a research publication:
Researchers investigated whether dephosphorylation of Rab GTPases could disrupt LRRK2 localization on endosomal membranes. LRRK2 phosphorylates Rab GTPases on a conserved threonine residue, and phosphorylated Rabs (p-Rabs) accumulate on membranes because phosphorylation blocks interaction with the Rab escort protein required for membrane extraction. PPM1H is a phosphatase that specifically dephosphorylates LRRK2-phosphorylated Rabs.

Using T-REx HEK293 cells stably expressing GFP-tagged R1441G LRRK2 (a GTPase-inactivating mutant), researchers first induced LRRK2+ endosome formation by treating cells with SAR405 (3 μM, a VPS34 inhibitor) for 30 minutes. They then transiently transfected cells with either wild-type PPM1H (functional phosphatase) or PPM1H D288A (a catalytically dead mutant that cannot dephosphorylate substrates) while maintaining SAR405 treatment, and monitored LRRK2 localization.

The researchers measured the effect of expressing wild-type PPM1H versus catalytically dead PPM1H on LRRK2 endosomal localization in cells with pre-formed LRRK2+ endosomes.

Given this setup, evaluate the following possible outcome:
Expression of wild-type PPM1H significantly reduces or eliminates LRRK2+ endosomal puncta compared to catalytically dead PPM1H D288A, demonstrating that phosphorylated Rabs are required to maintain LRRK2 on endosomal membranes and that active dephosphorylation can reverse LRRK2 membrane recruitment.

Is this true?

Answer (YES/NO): YES